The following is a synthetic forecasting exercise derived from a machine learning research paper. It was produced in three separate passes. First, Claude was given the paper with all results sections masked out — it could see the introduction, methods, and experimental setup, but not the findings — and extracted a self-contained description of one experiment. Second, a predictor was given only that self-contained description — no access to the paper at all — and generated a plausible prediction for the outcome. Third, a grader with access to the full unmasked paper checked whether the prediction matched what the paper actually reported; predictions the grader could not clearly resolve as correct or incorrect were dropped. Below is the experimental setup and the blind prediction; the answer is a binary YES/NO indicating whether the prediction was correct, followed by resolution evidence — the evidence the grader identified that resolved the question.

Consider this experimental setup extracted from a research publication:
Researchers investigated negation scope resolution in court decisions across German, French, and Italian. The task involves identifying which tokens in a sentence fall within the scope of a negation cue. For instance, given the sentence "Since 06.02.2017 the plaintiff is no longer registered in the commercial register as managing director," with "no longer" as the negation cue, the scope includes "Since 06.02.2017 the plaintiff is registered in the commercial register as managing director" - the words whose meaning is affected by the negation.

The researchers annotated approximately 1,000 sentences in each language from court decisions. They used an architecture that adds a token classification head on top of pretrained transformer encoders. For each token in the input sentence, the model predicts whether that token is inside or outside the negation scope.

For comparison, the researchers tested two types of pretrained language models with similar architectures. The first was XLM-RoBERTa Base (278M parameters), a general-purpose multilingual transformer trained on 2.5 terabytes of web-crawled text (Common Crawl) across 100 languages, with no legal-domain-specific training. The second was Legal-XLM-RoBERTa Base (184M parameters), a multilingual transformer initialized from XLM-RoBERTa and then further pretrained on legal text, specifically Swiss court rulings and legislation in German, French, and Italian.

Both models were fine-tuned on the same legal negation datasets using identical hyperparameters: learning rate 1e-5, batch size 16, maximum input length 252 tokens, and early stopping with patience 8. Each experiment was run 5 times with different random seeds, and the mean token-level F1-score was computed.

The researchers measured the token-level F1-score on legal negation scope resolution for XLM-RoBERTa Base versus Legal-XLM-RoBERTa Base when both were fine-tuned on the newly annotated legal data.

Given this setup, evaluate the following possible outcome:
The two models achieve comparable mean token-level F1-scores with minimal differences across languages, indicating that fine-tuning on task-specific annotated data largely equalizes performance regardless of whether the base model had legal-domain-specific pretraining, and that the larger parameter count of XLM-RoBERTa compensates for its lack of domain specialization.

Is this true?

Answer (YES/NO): YES